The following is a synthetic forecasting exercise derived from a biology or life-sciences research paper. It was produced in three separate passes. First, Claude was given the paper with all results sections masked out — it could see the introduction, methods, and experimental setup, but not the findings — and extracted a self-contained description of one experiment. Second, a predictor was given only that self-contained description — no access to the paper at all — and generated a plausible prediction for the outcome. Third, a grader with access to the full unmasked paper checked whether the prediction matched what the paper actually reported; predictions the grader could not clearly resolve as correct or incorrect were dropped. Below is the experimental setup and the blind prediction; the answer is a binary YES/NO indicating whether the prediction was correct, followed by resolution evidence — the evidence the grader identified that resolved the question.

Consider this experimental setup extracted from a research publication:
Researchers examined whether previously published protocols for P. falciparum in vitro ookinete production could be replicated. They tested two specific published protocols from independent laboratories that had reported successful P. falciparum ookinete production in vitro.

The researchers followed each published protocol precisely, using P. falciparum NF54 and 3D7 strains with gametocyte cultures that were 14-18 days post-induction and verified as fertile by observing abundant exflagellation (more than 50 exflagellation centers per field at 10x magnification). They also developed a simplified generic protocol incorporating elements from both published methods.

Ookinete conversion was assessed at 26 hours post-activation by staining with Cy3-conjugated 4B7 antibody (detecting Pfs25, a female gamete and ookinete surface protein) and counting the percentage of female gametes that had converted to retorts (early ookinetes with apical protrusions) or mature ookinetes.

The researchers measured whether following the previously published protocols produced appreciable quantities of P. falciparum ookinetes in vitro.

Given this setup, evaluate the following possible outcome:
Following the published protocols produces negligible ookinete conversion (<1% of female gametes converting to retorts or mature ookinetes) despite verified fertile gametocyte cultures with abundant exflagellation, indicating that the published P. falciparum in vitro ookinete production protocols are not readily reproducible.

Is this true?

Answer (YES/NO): NO